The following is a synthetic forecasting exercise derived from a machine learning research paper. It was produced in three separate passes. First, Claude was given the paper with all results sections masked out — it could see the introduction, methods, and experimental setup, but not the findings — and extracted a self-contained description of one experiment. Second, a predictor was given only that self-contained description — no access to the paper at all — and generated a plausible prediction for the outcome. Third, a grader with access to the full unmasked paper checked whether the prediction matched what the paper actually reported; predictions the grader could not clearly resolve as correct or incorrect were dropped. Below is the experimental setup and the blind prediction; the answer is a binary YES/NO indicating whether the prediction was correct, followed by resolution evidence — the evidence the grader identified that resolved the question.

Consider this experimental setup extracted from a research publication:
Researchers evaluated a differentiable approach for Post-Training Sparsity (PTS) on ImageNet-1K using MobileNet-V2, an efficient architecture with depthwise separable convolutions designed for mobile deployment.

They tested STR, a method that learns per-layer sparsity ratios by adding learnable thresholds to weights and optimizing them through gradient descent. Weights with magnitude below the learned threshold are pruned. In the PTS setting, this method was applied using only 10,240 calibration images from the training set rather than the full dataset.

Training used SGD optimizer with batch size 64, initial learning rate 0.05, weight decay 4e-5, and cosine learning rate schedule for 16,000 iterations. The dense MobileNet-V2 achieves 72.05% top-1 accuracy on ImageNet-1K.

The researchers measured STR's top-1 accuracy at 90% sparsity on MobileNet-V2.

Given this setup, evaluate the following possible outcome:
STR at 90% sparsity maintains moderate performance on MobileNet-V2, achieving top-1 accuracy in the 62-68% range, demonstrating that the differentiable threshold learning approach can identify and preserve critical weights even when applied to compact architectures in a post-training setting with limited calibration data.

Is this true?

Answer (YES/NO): NO